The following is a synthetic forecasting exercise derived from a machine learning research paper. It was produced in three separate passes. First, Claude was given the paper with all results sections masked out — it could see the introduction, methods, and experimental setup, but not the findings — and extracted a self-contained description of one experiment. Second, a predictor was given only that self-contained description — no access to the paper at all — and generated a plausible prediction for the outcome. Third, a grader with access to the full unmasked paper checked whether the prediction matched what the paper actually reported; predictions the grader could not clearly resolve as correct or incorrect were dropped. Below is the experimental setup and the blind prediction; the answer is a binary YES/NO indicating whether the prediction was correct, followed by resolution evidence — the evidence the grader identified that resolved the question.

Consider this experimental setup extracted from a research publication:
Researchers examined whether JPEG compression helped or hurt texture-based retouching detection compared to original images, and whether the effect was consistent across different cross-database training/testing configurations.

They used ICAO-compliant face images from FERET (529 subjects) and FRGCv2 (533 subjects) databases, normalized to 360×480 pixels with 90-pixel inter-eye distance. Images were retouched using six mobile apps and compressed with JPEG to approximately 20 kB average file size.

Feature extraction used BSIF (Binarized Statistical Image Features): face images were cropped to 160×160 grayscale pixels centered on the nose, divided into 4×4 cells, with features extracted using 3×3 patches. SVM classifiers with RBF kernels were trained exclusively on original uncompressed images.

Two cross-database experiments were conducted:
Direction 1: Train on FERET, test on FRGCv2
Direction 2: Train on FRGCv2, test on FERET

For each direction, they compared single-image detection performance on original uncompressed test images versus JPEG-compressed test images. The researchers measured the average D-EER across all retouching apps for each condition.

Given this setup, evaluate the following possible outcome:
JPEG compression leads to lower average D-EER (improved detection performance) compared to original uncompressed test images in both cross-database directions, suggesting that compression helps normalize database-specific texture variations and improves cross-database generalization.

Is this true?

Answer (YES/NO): NO